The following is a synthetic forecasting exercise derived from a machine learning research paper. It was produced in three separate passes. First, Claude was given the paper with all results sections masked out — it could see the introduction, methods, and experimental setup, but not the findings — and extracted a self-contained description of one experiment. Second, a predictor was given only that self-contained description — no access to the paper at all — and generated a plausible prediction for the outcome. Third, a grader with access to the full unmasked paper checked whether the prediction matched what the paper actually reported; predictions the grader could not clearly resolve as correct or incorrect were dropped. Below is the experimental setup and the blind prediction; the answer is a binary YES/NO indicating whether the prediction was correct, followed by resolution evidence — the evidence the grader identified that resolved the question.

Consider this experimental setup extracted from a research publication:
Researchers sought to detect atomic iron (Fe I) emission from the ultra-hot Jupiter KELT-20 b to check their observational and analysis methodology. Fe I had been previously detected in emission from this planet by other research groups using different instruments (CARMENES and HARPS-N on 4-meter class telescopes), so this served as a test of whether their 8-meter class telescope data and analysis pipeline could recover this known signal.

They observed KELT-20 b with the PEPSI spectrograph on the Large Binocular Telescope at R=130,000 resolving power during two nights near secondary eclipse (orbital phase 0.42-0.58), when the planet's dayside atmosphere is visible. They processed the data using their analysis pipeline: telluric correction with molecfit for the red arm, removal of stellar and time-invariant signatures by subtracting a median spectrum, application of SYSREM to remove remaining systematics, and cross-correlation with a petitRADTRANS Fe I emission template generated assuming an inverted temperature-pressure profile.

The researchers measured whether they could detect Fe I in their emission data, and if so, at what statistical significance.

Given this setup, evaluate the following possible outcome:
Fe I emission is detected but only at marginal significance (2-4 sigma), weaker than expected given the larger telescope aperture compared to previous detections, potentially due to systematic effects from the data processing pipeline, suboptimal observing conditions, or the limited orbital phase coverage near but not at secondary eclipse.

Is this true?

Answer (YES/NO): NO